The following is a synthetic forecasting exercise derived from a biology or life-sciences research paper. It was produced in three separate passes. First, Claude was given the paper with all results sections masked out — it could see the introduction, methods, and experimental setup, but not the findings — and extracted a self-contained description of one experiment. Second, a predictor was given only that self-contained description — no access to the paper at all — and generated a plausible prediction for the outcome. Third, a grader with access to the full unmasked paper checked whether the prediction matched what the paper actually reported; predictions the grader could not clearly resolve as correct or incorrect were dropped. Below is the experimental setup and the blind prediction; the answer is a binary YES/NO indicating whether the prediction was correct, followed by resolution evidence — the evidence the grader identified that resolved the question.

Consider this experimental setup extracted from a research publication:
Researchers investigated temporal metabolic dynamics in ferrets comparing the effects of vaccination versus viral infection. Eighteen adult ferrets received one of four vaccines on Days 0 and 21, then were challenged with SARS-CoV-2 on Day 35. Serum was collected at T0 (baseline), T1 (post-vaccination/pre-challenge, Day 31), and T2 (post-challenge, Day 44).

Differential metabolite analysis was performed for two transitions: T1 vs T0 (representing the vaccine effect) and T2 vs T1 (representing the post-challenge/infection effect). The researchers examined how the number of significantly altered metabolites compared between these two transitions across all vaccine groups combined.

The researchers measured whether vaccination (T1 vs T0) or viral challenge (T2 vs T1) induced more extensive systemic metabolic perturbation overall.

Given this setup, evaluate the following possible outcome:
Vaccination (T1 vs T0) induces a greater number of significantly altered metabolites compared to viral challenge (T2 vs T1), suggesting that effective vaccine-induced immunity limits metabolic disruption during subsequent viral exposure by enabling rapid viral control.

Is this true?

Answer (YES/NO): YES